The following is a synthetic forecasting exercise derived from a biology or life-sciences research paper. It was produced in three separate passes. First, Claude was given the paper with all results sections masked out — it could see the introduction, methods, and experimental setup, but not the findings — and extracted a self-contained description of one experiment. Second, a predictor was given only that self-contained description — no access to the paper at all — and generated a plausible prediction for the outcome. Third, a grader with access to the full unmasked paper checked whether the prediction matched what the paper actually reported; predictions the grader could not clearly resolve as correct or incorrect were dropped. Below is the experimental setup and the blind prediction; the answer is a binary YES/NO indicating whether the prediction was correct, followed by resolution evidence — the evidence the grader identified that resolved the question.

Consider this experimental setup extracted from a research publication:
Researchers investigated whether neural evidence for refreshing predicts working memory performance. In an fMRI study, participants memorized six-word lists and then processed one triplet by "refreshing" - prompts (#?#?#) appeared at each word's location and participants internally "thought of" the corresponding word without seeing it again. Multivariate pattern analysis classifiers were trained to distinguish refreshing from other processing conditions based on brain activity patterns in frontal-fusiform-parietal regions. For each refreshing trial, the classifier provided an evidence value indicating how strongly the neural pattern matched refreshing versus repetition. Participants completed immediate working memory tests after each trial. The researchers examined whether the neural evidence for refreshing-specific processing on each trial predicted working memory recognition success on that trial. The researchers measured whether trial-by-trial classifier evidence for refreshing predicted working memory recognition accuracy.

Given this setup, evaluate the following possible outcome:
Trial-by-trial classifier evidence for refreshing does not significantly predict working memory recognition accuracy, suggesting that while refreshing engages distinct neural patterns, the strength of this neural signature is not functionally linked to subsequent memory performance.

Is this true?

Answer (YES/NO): YES